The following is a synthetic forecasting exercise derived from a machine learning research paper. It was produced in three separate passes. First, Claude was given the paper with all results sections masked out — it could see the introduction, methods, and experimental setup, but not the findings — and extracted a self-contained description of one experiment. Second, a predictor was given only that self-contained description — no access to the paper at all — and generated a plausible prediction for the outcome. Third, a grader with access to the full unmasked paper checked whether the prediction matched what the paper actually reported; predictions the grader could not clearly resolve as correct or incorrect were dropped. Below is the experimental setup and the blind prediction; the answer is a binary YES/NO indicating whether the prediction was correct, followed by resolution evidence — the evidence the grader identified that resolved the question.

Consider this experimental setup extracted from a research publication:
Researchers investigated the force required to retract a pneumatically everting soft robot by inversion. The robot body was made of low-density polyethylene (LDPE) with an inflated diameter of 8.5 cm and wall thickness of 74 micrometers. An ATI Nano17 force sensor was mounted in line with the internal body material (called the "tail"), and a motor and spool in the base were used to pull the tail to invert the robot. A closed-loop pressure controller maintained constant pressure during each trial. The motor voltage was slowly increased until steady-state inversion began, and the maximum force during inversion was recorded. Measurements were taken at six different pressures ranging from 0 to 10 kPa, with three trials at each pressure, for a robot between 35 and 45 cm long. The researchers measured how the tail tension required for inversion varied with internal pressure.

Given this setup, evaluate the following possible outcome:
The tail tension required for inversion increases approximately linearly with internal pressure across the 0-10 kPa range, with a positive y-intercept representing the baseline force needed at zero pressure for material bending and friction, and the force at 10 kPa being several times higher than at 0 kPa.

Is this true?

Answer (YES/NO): YES